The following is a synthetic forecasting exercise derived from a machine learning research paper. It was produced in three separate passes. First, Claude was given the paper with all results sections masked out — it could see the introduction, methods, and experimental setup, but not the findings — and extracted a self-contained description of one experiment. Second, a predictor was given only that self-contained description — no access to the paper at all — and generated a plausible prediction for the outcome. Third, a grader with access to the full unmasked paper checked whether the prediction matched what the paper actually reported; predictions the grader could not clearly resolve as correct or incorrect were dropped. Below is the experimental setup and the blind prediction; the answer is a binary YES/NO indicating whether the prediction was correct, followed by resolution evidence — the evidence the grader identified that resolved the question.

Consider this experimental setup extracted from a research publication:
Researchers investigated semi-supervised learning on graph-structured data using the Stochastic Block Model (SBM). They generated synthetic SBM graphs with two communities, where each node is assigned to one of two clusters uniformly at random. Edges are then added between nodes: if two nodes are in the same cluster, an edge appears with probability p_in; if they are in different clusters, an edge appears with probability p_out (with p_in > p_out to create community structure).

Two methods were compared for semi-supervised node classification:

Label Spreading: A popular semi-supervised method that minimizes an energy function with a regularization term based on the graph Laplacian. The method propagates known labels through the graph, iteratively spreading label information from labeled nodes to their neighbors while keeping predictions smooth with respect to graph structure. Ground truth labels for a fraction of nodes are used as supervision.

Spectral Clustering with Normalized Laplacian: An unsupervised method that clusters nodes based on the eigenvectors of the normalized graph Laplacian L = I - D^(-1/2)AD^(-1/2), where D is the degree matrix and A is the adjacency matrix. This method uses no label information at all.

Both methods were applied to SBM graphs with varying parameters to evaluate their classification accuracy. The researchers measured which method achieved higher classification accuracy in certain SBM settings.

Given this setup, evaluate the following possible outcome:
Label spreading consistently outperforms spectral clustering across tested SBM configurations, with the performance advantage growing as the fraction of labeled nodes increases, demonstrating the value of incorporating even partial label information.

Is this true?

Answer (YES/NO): NO